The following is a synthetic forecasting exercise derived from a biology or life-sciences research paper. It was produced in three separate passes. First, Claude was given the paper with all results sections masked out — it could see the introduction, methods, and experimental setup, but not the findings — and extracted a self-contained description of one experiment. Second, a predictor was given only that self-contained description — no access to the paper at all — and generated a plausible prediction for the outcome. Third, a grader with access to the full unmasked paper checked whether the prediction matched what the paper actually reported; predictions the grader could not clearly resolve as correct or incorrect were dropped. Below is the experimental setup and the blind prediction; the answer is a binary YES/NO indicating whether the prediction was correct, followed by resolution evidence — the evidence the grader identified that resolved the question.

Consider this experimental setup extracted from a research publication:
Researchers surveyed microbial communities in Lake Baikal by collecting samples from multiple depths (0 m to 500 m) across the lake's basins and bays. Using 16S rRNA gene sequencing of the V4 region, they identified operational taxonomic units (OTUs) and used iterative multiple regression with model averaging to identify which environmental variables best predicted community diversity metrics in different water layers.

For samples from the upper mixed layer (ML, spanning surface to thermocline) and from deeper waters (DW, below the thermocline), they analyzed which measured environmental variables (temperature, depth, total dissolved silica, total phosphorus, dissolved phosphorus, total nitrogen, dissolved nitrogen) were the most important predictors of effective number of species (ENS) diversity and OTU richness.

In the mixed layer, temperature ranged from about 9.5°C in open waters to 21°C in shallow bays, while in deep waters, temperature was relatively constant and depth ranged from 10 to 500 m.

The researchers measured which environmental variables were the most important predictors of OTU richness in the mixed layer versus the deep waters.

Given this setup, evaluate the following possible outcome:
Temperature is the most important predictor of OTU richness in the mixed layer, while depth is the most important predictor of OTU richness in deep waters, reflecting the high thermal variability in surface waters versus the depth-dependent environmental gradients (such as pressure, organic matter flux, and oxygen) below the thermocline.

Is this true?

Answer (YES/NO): NO